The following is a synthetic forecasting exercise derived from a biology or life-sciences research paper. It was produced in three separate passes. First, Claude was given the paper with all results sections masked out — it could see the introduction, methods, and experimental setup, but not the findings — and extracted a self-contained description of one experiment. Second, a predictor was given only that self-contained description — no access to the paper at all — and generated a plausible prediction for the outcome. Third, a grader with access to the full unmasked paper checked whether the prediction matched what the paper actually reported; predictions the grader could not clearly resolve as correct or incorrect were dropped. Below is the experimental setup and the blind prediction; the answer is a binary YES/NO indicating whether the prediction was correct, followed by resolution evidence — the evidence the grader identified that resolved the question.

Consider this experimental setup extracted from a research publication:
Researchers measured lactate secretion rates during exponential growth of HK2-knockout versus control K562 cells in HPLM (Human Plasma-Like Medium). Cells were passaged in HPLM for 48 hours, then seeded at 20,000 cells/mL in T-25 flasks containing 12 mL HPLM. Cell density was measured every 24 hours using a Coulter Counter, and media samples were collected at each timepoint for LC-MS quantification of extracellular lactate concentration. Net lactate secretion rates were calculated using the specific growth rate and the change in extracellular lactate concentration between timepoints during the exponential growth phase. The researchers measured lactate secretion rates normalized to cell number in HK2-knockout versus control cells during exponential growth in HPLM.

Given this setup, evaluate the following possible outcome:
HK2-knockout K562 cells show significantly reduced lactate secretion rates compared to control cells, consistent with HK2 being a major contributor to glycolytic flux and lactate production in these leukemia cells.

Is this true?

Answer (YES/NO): YES